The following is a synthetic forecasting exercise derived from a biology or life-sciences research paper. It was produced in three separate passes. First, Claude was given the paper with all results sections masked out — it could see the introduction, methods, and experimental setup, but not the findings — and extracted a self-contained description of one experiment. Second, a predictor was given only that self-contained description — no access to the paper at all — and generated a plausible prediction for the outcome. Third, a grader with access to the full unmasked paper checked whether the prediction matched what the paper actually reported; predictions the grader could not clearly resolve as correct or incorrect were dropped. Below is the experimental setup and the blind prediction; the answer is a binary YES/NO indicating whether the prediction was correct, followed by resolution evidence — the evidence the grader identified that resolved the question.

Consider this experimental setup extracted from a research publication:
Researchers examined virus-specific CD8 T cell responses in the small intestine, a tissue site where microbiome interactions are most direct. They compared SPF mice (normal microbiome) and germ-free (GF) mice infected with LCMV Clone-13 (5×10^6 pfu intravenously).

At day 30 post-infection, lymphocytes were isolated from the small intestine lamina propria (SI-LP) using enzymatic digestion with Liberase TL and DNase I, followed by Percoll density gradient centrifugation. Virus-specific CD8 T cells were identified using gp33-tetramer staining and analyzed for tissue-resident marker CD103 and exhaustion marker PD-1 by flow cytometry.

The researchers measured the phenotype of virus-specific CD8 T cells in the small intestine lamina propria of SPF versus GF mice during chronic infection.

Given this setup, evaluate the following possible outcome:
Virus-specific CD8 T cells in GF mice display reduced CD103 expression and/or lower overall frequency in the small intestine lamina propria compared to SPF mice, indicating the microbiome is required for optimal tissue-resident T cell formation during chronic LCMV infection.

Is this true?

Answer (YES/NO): NO